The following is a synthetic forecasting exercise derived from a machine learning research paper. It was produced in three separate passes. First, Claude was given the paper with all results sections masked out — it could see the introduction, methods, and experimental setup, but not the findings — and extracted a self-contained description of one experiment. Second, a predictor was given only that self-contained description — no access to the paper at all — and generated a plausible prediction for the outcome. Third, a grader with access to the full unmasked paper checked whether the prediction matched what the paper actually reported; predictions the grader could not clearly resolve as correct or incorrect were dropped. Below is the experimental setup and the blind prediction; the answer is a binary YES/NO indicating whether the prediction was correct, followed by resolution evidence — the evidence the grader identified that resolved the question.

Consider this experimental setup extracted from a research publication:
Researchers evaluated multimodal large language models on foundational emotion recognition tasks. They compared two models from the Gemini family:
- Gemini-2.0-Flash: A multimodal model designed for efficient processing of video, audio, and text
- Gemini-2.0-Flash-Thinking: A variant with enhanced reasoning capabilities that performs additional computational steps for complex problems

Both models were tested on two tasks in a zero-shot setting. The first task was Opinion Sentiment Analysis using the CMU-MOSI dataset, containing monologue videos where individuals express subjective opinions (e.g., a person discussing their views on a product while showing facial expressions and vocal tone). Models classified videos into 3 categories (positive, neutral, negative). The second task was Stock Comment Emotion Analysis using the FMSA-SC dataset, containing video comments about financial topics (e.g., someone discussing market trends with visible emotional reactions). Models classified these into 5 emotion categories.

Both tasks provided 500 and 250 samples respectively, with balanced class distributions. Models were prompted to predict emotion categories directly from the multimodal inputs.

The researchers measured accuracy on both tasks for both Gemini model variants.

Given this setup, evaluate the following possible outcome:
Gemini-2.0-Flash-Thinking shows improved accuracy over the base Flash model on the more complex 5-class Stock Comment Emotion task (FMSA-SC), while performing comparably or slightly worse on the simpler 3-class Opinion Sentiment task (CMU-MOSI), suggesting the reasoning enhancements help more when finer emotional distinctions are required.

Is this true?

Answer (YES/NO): NO